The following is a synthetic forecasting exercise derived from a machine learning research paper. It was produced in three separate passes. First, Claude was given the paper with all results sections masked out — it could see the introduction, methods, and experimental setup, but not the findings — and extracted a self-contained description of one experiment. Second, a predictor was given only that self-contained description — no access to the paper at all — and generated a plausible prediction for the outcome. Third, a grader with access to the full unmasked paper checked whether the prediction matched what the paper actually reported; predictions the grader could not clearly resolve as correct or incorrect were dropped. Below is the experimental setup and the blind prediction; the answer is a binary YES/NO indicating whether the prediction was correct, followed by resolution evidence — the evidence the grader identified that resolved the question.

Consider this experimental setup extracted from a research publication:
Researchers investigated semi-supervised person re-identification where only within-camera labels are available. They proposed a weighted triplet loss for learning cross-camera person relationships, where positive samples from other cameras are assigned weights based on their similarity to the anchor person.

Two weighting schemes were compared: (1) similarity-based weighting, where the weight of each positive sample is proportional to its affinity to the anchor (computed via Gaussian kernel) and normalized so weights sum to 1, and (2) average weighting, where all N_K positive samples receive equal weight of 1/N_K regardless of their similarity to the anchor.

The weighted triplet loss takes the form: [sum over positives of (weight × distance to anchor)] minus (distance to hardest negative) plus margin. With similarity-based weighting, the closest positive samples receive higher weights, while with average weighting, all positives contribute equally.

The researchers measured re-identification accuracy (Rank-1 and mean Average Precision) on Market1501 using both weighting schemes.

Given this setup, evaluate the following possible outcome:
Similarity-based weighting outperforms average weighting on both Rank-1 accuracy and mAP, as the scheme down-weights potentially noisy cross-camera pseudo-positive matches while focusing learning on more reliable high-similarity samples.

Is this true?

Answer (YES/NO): NO